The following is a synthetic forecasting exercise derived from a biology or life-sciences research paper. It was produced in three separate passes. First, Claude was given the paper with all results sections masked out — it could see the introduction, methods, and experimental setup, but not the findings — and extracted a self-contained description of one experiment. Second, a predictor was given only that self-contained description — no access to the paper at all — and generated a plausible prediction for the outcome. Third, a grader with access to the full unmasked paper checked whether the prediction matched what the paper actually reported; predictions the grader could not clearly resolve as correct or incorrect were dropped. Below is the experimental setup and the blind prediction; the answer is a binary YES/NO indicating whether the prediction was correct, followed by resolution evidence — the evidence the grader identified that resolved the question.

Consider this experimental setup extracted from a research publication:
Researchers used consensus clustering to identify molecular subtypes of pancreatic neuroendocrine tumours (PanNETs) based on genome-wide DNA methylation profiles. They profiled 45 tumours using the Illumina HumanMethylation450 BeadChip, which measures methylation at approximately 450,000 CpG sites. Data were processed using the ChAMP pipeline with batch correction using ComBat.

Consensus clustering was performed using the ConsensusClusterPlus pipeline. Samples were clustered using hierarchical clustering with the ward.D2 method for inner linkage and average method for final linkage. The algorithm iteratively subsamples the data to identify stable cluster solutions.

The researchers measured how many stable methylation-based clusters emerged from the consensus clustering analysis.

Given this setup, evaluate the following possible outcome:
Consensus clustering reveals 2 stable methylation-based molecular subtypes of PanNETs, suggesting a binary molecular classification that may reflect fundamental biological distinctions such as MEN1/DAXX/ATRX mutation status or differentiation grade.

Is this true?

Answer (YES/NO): NO